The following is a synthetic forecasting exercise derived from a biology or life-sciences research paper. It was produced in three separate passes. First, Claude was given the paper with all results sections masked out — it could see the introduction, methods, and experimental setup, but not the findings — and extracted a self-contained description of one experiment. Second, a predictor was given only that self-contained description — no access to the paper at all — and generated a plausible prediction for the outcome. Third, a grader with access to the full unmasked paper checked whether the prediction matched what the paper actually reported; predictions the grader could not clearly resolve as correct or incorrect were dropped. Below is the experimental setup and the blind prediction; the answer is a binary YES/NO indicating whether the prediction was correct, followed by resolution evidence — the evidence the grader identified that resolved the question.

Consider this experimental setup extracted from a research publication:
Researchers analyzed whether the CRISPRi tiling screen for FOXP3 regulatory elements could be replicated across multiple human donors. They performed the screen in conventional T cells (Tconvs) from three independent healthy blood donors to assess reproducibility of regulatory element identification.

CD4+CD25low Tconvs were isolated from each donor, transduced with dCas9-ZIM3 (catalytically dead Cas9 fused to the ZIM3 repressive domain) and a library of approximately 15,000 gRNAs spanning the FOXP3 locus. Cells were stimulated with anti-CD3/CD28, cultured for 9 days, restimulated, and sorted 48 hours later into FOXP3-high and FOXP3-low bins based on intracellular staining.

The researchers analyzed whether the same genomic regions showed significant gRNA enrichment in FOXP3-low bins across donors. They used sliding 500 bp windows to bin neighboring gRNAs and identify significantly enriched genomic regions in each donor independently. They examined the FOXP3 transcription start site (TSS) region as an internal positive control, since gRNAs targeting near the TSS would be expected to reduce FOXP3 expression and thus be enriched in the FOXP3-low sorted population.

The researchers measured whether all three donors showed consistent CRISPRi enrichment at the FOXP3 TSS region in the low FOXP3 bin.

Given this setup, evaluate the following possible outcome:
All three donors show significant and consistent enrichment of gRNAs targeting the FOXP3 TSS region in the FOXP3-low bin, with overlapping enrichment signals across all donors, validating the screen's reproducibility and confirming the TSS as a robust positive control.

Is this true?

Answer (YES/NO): NO